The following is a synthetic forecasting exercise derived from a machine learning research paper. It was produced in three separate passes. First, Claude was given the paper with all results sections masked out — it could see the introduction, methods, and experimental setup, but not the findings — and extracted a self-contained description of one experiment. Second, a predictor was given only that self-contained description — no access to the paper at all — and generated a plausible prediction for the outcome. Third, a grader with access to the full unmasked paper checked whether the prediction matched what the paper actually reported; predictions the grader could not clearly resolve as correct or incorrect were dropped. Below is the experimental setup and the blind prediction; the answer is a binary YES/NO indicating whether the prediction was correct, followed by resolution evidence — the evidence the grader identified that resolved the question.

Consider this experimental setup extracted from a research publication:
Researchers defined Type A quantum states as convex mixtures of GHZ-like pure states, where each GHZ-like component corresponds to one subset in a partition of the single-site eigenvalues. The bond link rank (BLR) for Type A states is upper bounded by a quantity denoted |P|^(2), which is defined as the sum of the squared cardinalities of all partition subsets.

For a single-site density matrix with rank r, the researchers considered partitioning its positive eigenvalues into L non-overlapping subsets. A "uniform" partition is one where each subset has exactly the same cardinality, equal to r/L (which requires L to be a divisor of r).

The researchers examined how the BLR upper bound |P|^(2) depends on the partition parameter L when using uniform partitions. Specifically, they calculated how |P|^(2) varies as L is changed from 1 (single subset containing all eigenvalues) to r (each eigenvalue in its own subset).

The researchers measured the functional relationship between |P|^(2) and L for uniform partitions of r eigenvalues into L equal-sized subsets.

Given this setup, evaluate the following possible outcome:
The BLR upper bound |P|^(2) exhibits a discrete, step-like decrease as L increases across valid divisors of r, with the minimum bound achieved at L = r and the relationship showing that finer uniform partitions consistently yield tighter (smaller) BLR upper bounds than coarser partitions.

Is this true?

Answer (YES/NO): NO